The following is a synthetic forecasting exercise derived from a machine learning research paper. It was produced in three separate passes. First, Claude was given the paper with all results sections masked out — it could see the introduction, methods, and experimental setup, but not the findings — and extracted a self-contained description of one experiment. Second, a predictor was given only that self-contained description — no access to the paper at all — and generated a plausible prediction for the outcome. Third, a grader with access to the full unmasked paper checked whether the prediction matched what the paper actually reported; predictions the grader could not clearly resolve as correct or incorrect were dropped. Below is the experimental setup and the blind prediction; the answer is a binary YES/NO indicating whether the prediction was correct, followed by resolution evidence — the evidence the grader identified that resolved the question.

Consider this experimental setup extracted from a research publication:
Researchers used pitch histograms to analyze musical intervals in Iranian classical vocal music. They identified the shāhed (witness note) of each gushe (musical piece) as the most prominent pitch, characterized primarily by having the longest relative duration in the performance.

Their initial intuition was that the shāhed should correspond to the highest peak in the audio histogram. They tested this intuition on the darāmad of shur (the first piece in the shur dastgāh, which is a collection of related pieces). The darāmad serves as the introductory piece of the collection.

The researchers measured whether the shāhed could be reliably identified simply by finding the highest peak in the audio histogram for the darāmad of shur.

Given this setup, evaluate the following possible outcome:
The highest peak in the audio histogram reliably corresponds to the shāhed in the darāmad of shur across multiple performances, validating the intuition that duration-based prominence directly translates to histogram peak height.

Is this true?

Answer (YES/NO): NO